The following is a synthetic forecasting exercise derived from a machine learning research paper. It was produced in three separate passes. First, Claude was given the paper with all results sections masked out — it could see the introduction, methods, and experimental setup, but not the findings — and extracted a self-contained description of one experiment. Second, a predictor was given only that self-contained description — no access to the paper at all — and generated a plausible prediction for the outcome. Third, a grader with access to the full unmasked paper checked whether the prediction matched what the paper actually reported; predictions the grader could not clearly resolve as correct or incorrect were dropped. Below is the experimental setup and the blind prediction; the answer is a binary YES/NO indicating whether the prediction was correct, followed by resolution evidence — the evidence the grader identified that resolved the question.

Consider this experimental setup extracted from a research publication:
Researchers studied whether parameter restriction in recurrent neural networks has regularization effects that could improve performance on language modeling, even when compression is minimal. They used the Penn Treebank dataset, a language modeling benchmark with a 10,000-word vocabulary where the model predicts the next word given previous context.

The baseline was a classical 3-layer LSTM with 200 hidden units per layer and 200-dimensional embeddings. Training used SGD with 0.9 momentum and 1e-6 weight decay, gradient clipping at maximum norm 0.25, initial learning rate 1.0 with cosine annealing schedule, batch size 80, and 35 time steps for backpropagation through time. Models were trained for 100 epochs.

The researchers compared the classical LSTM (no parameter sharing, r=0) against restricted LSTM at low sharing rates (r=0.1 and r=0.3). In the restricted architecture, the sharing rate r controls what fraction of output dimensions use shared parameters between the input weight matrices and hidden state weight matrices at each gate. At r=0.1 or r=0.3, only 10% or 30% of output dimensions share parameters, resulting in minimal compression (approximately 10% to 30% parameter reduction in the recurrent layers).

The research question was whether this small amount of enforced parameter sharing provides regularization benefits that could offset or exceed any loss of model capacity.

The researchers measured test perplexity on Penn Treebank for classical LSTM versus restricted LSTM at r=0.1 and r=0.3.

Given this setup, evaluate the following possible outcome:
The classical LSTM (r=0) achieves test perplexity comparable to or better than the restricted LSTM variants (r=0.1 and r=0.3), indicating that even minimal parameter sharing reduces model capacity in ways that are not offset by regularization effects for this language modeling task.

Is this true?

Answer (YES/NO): NO